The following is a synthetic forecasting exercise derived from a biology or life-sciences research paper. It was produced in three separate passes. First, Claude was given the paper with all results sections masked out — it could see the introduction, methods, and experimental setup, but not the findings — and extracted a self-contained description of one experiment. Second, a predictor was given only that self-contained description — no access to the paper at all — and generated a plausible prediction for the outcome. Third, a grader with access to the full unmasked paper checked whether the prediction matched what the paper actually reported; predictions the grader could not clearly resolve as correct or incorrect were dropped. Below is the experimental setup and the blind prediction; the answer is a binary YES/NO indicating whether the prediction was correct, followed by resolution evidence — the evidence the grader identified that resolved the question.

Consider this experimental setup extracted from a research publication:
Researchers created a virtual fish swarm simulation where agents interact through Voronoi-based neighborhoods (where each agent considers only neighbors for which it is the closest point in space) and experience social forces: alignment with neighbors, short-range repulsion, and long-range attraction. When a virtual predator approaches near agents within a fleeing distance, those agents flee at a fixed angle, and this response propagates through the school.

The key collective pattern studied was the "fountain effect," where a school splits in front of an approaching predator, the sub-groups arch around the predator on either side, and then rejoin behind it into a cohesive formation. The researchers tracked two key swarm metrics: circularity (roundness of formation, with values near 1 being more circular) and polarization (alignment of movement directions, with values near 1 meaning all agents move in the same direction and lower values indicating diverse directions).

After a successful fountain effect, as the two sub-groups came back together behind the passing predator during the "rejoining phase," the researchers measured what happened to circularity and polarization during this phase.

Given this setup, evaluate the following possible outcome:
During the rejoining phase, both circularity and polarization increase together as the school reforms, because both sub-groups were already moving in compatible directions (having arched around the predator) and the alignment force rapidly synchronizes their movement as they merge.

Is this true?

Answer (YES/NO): NO